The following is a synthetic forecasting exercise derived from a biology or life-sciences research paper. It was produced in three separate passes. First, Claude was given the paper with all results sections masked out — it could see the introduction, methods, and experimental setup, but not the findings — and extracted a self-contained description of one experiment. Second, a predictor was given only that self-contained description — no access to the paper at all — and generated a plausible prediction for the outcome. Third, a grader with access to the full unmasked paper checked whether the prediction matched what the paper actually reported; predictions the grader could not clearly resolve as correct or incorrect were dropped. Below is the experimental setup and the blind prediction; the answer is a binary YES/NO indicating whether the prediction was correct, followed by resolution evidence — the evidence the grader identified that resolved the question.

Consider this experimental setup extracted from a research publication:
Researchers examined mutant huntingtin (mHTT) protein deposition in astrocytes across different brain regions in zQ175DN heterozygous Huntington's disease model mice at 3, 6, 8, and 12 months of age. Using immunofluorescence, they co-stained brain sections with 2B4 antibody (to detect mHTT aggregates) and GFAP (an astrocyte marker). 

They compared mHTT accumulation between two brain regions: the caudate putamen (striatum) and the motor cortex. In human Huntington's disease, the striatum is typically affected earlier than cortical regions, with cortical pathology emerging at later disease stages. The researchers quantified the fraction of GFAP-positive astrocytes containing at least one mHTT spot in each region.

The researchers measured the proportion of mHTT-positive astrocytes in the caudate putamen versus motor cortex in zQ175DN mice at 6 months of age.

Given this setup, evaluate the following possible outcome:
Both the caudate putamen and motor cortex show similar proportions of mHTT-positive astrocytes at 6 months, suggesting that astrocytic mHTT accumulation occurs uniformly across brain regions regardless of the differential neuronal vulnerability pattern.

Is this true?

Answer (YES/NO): NO